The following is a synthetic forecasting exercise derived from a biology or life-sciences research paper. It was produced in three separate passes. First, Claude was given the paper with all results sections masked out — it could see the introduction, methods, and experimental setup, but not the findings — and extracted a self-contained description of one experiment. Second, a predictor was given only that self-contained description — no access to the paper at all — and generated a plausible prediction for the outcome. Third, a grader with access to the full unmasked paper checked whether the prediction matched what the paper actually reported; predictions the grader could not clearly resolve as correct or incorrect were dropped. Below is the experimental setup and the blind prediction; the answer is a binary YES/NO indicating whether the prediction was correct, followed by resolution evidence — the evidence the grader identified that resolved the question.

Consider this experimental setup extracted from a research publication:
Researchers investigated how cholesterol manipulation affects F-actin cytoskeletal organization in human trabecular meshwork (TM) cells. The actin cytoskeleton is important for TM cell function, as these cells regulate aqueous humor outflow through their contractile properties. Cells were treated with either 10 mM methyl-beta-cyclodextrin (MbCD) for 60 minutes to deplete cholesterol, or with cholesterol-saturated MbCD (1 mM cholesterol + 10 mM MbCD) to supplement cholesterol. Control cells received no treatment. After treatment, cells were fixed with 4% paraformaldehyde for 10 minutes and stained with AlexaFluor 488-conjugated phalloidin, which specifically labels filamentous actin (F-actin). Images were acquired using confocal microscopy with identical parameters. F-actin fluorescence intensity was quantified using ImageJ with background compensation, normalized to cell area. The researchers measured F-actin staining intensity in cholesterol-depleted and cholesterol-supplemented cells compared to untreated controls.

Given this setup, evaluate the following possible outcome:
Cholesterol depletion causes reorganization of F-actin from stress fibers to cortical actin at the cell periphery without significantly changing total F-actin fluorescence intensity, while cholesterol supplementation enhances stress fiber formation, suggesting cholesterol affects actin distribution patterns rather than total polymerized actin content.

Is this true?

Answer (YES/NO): NO